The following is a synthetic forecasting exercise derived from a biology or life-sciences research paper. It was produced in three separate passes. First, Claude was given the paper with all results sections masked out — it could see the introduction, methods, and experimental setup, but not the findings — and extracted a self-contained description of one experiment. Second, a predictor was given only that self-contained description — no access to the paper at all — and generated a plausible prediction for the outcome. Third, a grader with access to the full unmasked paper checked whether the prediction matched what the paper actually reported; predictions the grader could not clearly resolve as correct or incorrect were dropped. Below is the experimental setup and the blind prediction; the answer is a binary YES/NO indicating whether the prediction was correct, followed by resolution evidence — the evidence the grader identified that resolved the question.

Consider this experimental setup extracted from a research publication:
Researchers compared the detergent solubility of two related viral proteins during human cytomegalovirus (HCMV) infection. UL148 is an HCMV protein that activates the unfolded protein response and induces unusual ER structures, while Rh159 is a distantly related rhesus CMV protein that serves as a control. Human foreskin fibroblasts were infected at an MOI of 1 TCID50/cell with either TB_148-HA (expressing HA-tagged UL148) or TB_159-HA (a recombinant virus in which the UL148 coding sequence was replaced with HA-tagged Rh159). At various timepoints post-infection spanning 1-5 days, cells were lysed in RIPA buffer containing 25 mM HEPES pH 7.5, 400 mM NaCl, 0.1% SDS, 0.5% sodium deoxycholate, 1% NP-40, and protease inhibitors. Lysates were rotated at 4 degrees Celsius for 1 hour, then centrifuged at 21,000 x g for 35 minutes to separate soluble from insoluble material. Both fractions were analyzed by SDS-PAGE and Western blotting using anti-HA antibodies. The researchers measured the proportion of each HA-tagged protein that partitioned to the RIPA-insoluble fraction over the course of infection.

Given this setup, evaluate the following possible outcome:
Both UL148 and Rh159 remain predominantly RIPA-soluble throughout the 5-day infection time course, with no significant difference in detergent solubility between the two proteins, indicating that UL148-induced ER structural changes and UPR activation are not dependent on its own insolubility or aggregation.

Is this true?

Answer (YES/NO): NO